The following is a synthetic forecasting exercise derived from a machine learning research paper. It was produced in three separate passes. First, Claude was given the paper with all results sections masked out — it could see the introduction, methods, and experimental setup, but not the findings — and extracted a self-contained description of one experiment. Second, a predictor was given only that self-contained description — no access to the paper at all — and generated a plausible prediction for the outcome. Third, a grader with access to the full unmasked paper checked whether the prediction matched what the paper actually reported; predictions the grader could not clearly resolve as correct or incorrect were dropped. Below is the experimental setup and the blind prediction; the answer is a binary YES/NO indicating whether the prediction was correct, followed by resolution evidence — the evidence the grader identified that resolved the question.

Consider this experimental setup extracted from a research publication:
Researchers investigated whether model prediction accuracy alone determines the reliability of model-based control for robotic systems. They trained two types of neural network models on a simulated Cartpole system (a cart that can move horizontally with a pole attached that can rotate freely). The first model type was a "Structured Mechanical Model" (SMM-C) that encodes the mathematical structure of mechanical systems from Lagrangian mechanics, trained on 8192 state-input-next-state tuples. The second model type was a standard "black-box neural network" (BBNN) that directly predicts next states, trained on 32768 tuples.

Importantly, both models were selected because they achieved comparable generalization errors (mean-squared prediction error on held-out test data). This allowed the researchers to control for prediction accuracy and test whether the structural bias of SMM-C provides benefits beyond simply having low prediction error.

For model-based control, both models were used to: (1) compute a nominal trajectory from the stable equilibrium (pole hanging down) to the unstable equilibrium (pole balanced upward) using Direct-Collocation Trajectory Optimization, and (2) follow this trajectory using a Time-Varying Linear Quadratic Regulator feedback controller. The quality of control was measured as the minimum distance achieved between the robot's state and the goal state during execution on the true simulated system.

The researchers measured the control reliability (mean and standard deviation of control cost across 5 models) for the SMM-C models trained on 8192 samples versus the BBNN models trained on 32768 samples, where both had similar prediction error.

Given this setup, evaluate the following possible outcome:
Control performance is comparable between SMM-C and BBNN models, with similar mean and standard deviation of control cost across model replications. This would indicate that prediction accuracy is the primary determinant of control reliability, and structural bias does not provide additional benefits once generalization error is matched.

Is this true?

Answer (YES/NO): NO